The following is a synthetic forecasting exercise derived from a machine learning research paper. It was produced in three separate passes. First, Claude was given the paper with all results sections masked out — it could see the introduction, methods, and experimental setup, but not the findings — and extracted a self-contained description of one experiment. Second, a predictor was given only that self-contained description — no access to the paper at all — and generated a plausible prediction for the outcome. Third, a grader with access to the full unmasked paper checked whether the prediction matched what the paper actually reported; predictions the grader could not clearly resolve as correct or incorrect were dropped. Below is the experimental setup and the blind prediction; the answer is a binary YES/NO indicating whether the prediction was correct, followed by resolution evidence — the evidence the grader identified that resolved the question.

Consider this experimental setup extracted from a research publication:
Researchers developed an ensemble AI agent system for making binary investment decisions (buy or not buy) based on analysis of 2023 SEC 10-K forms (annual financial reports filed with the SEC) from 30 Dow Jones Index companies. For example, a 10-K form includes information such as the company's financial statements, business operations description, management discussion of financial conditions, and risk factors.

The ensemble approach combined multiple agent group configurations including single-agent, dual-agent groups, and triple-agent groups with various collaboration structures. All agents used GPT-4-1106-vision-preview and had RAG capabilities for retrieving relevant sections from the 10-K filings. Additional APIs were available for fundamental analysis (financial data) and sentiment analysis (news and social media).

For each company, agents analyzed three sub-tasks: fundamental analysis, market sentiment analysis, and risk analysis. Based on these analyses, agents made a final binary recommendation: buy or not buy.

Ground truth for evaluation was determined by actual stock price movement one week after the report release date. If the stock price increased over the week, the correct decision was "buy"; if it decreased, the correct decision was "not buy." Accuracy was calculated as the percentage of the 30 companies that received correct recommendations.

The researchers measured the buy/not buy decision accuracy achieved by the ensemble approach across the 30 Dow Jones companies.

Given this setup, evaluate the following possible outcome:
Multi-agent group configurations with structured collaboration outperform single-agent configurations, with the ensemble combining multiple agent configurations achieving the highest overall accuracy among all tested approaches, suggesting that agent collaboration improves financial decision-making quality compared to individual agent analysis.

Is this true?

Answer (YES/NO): NO